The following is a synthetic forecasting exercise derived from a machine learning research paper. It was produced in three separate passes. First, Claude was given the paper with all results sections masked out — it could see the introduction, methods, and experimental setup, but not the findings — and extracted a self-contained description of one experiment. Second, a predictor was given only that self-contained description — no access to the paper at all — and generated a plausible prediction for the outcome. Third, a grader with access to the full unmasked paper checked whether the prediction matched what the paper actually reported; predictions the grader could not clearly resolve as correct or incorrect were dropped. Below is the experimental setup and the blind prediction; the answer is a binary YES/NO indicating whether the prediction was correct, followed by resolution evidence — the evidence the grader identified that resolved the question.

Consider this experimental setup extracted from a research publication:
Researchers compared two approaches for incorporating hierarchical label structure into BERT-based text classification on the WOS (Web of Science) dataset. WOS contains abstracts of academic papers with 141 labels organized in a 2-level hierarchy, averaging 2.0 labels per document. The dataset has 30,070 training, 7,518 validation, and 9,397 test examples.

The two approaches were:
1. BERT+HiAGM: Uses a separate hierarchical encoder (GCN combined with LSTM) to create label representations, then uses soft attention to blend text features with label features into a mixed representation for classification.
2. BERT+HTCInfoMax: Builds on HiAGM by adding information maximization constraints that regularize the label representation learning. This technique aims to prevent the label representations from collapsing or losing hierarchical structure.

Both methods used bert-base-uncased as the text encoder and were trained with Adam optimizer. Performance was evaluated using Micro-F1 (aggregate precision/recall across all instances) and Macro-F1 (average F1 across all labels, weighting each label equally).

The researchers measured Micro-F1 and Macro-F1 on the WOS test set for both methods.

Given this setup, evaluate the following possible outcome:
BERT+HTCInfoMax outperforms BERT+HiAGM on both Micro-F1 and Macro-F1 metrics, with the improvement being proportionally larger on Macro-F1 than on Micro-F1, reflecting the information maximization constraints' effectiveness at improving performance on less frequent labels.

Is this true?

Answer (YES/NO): NO